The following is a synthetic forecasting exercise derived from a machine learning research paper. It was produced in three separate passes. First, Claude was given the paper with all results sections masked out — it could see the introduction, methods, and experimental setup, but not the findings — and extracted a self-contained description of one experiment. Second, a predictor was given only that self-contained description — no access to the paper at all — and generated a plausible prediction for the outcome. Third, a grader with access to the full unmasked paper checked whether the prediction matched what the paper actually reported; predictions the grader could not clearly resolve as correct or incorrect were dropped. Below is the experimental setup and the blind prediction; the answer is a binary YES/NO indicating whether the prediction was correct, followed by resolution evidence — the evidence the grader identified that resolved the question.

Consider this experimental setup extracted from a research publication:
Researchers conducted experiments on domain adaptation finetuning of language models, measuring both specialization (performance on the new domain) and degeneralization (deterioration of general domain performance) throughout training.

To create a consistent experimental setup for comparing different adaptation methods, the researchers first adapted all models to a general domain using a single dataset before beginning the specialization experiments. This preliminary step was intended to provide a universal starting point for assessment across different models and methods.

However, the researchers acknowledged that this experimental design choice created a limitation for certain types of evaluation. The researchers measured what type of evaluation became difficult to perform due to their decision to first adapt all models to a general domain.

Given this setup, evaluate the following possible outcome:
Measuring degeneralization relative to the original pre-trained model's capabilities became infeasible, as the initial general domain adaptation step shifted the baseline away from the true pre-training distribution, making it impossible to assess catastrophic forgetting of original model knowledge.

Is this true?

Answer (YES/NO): NO